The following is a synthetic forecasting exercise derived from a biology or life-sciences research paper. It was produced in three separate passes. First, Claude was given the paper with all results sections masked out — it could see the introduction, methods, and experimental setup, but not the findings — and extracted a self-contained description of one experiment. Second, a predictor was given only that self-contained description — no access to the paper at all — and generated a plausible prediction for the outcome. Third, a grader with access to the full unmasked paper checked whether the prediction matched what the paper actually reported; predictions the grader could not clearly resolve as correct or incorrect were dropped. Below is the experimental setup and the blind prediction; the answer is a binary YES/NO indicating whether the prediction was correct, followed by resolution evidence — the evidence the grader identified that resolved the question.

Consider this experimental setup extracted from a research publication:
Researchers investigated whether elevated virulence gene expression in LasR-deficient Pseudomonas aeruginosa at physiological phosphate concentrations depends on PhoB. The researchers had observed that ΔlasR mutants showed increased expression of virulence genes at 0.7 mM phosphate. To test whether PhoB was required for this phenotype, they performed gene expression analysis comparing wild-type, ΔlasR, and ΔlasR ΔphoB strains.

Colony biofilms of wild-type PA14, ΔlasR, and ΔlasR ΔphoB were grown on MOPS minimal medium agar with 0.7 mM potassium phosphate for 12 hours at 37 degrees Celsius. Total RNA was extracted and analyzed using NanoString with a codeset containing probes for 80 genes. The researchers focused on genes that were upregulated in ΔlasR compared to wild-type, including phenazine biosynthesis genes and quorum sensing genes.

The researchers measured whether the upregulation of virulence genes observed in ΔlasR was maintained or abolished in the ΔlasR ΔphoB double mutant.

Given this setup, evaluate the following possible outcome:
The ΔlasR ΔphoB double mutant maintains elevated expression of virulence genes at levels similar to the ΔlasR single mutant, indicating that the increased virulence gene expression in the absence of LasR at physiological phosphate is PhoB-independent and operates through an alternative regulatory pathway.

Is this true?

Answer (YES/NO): NO